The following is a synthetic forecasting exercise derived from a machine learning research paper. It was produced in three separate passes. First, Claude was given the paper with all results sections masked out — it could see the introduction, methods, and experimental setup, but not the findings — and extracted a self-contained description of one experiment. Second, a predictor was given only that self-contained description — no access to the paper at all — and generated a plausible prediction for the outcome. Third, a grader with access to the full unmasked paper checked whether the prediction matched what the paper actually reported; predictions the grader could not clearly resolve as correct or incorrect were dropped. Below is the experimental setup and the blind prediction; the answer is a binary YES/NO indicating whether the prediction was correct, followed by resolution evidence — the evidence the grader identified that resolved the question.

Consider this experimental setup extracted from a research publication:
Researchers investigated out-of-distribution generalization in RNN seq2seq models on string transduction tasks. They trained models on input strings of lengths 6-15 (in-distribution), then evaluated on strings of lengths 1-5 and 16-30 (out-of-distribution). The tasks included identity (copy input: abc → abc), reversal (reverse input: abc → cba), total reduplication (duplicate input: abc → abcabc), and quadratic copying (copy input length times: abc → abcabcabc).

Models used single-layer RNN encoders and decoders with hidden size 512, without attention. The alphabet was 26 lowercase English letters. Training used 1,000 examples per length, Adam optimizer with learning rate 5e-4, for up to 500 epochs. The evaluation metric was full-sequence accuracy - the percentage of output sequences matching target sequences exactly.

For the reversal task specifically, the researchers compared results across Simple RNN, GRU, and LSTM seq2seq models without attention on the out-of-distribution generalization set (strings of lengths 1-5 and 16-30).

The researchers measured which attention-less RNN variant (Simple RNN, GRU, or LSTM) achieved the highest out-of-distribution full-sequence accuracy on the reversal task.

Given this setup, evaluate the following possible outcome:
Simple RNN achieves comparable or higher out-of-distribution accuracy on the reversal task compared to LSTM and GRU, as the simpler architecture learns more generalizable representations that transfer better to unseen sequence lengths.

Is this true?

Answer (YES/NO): YES